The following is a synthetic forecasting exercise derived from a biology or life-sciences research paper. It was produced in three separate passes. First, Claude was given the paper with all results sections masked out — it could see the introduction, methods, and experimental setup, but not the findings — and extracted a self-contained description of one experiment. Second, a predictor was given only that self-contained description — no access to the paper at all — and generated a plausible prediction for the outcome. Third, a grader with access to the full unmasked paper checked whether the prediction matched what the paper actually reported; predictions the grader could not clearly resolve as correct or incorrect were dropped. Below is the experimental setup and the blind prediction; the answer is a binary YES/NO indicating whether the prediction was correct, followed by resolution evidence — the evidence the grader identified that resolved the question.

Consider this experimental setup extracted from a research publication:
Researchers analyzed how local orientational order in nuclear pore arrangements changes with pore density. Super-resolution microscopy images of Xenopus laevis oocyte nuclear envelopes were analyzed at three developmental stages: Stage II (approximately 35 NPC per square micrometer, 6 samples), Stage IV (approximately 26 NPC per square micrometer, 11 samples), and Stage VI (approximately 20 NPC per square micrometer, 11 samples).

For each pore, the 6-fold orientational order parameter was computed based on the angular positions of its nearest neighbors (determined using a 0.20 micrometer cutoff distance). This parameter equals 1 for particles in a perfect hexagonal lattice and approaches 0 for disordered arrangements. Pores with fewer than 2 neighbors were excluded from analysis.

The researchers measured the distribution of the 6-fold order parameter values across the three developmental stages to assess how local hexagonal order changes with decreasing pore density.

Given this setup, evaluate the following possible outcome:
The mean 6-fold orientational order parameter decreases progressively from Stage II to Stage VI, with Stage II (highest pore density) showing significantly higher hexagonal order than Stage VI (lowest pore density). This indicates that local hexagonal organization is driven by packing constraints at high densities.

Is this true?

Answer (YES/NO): YES